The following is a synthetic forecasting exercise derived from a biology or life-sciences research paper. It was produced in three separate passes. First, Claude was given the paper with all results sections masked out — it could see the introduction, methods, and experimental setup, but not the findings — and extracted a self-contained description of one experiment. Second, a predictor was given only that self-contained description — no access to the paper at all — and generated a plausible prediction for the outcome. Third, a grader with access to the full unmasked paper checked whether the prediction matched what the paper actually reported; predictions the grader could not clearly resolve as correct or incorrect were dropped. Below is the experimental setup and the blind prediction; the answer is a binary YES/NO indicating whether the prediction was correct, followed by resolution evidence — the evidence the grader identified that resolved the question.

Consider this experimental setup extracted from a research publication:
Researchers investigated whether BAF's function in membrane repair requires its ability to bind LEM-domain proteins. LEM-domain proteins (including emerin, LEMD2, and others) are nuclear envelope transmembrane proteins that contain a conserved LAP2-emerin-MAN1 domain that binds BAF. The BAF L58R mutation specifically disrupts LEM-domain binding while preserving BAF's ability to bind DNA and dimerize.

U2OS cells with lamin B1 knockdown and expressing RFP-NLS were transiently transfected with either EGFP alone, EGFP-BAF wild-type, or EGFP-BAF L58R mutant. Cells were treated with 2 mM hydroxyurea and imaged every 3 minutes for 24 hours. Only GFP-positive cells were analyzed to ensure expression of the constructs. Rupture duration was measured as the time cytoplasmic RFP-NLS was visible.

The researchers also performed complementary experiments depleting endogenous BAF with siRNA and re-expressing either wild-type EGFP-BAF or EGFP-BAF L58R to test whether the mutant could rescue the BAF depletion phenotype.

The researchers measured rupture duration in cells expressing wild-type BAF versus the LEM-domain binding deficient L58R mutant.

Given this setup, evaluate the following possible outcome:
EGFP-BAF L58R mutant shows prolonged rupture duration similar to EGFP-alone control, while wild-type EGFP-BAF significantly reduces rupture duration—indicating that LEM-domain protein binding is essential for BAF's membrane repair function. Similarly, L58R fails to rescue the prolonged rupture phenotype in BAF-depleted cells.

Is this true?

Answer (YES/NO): YES